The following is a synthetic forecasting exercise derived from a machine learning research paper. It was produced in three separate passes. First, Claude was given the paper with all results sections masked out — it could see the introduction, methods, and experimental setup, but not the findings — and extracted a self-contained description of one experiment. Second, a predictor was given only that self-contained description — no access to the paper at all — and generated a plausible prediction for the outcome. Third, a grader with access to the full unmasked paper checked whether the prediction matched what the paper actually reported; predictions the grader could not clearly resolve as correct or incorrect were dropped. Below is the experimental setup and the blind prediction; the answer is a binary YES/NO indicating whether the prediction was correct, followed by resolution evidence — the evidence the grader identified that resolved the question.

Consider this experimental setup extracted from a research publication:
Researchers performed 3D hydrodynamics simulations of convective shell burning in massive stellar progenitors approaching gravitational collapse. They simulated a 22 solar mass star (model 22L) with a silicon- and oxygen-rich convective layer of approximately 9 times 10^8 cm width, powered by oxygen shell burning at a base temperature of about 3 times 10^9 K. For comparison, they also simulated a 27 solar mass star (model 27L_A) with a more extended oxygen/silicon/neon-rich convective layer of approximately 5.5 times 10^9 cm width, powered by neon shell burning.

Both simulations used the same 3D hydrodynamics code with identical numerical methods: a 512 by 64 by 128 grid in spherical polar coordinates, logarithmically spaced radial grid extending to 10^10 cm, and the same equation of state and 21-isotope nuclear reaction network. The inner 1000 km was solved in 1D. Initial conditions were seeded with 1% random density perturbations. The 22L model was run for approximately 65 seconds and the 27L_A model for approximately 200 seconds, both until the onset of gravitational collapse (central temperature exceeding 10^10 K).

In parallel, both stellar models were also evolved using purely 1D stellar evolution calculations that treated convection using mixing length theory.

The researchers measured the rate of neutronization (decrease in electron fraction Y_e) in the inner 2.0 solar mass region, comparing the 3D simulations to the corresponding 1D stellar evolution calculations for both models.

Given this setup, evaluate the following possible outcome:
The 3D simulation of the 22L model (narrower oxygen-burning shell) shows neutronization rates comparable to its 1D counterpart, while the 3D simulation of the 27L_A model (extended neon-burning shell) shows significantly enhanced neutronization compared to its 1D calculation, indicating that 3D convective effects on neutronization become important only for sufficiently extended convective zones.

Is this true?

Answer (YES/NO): NO